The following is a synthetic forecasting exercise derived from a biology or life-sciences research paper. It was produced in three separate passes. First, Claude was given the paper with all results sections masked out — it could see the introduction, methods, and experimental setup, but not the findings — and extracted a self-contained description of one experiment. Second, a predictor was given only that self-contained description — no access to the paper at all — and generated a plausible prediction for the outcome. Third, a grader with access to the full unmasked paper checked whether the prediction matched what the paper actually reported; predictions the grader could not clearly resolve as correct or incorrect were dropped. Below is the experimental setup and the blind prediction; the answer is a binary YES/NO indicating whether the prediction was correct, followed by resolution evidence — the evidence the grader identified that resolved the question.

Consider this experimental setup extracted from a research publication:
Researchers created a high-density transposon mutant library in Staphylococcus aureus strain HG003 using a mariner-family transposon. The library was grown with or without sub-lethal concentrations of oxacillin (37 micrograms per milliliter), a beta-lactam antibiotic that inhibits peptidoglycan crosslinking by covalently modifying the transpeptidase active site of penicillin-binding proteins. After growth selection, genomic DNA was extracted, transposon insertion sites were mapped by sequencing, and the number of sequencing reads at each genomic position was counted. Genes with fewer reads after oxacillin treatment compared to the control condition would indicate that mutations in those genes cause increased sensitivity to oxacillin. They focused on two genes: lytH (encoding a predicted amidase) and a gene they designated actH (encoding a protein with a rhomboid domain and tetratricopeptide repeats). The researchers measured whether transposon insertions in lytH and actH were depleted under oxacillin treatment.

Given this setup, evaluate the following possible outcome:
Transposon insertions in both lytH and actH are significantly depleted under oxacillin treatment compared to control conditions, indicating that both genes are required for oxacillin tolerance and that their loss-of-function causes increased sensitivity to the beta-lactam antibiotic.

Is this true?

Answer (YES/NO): YES